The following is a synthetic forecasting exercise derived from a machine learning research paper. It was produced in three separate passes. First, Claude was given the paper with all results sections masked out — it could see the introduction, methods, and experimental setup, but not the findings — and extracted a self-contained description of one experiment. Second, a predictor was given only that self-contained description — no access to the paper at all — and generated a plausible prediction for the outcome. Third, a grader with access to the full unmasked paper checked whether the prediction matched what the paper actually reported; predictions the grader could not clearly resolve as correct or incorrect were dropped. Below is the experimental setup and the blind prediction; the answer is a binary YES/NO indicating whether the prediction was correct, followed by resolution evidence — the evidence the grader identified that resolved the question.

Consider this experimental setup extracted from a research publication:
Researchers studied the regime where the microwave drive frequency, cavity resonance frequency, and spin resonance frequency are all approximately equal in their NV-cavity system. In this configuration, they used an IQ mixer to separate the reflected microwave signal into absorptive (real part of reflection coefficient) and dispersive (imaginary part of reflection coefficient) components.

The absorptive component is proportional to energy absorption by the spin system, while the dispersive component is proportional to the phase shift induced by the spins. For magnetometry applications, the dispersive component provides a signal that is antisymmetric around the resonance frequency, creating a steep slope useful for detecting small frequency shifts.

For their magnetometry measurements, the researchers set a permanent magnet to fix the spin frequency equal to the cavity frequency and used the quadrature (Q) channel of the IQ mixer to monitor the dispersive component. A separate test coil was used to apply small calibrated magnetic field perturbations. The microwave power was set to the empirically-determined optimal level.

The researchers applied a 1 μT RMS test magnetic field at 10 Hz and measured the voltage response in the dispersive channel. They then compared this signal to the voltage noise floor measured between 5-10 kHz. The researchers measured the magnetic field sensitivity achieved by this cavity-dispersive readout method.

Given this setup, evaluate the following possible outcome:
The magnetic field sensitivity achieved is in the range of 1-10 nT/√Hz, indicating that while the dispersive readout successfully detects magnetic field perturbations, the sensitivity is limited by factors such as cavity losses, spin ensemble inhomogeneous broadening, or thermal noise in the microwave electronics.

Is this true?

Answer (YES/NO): NO